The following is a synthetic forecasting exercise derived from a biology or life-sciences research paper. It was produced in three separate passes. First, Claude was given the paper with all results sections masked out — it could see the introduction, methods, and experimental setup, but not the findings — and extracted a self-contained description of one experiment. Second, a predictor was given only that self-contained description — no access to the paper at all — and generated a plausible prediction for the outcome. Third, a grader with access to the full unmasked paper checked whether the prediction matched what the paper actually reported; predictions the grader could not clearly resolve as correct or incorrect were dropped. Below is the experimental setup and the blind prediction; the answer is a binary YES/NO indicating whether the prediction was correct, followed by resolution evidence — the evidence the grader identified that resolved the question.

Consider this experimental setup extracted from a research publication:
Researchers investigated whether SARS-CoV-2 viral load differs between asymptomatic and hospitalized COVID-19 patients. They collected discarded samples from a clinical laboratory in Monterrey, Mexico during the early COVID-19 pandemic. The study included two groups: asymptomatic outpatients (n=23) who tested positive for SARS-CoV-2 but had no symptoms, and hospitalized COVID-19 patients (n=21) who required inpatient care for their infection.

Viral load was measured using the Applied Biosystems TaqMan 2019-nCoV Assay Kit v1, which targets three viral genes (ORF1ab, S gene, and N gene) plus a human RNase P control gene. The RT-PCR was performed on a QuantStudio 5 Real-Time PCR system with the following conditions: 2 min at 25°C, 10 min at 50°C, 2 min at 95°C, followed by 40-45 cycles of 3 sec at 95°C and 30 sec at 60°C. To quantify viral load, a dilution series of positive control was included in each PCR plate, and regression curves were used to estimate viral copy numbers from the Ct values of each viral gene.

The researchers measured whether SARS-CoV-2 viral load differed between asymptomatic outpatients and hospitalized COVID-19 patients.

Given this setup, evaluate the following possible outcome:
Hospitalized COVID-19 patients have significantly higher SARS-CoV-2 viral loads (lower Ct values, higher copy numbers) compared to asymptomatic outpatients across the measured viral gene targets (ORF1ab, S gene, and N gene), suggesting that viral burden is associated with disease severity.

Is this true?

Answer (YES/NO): YES